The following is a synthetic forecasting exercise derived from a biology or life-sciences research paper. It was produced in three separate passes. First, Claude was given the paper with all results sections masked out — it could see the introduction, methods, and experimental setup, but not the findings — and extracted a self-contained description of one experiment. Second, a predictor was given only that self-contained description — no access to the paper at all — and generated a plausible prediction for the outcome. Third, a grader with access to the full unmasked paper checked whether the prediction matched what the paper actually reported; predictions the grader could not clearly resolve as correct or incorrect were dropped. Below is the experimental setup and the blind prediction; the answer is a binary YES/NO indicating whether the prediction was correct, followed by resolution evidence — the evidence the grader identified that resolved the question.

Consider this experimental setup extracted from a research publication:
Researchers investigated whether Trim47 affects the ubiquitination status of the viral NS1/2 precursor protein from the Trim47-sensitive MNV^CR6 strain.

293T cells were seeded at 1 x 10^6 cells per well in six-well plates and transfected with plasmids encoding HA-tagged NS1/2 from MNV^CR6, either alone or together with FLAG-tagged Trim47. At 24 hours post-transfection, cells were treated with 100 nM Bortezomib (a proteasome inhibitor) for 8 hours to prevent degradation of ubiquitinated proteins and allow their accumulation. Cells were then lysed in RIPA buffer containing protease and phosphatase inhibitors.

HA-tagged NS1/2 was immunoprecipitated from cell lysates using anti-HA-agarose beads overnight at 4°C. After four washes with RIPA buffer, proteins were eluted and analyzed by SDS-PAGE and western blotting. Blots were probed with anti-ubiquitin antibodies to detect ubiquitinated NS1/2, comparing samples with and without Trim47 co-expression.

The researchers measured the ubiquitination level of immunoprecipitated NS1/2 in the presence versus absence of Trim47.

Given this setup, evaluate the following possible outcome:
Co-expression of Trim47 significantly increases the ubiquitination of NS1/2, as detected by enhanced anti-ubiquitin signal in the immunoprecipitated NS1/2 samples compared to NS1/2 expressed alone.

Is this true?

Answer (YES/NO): NO